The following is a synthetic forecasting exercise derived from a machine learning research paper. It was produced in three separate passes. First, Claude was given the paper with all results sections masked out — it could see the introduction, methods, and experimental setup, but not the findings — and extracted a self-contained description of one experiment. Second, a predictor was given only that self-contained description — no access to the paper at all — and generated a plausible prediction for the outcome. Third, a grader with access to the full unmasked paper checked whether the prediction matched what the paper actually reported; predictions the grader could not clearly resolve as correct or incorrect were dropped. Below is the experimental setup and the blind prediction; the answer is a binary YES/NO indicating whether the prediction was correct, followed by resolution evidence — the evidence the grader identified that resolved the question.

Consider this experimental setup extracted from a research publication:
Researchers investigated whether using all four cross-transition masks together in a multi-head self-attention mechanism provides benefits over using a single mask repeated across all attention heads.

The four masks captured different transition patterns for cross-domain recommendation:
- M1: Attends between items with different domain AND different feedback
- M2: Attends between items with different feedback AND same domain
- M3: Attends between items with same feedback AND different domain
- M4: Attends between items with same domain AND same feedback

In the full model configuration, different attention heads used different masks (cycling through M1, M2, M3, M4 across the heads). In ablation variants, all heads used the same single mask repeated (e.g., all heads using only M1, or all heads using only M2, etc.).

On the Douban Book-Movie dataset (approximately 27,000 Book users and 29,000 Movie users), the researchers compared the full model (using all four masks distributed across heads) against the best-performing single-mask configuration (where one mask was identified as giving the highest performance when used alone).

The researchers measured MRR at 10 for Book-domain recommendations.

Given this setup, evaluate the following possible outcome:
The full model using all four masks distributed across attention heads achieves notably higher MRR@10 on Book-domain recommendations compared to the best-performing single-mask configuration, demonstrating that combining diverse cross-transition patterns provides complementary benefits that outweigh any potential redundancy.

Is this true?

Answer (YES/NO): NO